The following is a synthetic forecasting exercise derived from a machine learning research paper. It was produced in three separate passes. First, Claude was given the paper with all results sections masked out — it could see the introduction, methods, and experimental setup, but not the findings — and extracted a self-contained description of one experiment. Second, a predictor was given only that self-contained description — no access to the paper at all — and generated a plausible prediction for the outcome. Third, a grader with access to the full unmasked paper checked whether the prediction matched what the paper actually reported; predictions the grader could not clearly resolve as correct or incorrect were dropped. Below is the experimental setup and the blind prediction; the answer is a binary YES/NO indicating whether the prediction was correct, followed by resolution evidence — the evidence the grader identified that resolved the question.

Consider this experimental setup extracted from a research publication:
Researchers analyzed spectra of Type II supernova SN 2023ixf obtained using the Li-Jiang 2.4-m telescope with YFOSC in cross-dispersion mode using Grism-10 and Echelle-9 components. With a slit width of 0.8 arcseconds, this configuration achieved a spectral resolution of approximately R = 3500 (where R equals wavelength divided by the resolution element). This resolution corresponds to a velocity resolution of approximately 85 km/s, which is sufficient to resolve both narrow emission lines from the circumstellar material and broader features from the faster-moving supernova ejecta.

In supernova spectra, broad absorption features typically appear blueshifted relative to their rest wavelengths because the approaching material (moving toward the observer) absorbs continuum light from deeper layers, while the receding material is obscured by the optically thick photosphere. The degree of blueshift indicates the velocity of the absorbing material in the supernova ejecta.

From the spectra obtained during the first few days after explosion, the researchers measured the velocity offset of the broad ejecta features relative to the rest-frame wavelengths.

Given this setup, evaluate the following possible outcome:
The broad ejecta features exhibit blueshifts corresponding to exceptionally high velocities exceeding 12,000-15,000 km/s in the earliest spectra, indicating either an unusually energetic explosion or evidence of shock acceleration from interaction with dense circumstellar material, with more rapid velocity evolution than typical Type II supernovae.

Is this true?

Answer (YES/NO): NO